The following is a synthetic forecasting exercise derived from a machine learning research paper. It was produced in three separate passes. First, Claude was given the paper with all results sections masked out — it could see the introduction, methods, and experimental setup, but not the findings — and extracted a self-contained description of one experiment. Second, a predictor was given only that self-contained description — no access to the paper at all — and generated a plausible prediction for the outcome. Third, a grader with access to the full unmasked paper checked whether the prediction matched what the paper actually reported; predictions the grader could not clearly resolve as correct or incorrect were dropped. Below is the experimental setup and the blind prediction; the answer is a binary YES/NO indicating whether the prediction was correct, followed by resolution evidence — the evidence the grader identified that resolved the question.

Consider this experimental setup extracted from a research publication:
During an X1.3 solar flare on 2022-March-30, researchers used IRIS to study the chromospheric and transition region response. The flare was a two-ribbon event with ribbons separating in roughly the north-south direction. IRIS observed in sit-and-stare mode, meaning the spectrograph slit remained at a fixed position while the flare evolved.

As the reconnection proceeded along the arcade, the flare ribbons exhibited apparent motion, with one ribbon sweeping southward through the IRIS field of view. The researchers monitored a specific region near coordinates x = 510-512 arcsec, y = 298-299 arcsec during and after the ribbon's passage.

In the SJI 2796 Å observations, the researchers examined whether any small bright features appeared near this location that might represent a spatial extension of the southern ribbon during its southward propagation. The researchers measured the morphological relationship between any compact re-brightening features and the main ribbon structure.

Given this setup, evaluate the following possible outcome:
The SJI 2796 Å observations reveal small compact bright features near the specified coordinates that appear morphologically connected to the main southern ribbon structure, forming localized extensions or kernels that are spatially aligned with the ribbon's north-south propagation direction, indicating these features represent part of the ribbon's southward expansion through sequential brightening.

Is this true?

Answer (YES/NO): NO